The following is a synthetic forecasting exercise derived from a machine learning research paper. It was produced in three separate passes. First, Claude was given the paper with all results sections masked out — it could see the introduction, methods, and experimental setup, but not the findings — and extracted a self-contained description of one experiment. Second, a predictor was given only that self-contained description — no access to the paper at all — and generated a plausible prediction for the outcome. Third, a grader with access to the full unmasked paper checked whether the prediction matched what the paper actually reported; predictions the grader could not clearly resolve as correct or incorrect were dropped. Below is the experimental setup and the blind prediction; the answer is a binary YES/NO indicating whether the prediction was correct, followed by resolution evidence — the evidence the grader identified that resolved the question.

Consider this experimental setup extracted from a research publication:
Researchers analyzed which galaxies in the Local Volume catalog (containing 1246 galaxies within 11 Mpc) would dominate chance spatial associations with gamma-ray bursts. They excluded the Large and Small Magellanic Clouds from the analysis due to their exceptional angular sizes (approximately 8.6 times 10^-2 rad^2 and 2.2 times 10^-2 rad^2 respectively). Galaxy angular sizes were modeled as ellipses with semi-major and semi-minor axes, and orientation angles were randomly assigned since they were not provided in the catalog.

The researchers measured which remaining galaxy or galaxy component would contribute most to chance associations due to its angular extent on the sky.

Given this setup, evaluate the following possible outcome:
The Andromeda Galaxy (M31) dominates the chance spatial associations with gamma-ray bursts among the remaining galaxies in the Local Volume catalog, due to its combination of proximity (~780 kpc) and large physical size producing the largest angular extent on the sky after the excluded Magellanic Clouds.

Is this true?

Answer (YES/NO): NO